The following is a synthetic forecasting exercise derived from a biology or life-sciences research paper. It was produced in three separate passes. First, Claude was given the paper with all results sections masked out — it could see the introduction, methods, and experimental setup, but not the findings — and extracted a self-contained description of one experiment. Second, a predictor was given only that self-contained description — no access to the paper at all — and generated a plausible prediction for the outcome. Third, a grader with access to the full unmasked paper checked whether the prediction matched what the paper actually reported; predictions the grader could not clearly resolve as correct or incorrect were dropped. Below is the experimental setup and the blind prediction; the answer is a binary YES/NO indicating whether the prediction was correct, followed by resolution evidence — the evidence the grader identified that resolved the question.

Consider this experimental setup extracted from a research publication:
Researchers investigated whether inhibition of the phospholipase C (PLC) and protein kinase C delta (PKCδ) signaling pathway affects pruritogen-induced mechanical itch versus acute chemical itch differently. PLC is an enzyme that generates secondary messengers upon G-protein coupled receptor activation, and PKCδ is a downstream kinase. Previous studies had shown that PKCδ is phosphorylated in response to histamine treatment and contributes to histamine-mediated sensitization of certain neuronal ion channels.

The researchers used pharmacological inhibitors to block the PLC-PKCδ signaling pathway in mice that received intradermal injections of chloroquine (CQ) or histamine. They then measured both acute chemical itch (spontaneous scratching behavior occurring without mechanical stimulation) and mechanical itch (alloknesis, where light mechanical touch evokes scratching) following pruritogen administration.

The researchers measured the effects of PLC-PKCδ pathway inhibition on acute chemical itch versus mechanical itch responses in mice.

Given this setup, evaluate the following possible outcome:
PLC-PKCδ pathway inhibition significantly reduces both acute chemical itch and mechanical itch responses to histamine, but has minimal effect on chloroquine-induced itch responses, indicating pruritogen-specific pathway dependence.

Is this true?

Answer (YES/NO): NO